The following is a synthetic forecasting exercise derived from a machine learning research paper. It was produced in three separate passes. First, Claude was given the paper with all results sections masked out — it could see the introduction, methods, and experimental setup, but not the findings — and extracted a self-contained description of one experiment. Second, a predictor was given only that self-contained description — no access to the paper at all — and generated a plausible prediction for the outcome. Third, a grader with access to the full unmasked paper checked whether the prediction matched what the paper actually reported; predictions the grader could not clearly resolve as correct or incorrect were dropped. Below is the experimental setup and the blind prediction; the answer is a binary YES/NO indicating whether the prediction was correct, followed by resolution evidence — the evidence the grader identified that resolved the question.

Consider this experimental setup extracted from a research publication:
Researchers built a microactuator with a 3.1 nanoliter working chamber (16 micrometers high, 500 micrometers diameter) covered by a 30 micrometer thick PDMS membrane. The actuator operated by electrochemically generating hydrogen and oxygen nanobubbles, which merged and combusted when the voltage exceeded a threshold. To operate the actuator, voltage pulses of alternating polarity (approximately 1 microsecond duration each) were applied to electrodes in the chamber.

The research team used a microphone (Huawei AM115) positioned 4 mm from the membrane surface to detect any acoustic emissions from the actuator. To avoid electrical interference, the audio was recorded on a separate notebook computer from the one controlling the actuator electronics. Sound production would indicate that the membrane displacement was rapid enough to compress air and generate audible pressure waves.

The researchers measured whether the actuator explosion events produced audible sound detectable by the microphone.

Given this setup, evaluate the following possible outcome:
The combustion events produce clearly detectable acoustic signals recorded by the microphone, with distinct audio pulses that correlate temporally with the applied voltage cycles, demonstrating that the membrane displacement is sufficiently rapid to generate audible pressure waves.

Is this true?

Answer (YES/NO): YES